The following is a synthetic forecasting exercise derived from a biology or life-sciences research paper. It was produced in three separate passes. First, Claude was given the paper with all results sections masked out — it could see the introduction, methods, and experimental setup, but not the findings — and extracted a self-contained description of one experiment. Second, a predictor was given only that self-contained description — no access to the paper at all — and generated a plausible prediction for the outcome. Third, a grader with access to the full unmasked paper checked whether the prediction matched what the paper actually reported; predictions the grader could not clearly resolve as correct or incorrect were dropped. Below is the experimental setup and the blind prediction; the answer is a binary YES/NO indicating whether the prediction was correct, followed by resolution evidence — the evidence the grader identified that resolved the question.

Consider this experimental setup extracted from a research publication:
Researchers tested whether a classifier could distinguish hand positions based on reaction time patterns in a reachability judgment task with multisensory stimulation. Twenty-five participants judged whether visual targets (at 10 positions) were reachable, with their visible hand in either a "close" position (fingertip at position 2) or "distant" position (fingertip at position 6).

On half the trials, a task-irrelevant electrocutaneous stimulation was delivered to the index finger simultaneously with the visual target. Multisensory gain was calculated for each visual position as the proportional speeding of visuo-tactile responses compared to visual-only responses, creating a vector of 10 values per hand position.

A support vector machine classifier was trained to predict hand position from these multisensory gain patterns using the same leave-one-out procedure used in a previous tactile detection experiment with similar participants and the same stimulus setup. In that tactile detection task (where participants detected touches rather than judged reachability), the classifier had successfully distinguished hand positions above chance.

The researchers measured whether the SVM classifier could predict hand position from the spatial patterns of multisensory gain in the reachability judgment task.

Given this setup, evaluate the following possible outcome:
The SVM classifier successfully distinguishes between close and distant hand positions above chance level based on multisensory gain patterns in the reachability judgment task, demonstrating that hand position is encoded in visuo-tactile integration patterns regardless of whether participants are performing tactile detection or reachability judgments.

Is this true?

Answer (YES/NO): NO